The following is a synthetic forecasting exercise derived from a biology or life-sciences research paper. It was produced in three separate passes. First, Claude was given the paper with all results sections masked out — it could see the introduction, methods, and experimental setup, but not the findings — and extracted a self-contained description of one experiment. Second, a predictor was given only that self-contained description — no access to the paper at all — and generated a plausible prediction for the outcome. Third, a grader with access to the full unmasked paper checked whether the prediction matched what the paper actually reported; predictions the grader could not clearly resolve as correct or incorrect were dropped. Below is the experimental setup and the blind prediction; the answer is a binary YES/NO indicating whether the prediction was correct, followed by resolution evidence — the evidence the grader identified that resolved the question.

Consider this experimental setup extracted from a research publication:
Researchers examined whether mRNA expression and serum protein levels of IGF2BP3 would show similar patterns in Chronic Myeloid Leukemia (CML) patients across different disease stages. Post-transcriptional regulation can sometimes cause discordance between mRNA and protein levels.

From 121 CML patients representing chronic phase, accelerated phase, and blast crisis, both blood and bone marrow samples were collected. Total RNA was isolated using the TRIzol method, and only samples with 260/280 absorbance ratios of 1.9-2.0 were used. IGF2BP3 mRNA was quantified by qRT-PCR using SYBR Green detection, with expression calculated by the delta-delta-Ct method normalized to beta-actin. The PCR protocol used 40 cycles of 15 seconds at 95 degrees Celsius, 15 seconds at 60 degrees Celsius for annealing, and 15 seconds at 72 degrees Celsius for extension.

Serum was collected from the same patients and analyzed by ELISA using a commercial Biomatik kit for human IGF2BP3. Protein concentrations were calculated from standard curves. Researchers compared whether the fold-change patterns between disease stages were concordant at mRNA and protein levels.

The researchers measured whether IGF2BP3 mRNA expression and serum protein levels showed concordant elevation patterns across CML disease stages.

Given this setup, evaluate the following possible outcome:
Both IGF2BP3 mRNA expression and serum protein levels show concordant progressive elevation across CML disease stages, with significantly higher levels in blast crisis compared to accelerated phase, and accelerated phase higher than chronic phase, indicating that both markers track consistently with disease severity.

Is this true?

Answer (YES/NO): YES